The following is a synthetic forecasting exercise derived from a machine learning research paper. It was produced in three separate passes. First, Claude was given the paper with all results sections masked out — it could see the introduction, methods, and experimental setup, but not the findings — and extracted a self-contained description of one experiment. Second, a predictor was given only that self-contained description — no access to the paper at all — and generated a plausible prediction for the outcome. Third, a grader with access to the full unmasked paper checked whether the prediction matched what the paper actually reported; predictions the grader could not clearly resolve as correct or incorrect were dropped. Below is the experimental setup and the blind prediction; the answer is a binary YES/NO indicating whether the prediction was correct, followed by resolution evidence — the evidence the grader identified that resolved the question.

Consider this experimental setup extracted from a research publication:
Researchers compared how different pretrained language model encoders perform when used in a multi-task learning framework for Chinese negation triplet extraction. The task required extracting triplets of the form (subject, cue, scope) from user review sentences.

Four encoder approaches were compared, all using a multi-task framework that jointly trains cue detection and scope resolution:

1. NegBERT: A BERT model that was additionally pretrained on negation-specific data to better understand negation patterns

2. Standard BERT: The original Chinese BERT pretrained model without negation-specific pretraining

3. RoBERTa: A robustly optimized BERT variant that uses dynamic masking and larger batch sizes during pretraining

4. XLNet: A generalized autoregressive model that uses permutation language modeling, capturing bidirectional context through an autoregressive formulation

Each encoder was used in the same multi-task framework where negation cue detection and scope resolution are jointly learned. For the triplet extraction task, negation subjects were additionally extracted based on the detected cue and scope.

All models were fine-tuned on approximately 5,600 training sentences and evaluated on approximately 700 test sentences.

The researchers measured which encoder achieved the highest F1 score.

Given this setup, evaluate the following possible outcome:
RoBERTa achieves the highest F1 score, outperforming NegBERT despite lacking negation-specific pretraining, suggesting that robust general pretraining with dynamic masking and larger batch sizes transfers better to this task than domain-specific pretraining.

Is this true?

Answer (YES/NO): NO